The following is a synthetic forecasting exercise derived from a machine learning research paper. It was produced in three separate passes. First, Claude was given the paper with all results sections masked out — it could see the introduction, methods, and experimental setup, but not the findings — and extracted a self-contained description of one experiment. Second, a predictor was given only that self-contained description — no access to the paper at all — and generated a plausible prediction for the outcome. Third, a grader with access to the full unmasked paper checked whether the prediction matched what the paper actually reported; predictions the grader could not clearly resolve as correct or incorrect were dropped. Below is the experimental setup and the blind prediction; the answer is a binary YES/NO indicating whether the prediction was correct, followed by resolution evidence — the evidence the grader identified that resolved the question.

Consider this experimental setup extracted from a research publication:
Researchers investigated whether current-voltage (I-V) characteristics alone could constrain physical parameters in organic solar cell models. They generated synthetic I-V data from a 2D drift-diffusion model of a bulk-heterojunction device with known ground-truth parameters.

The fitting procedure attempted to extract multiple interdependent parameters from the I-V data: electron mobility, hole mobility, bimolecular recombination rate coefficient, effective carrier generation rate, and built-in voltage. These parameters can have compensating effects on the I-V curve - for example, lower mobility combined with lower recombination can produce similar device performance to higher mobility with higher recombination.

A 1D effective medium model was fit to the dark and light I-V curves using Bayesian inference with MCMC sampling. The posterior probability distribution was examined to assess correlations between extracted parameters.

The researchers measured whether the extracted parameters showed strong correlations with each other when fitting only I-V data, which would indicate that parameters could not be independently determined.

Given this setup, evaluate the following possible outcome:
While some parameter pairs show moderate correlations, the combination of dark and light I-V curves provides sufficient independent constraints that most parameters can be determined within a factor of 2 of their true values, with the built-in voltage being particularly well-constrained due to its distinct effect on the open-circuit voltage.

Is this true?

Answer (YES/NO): NO